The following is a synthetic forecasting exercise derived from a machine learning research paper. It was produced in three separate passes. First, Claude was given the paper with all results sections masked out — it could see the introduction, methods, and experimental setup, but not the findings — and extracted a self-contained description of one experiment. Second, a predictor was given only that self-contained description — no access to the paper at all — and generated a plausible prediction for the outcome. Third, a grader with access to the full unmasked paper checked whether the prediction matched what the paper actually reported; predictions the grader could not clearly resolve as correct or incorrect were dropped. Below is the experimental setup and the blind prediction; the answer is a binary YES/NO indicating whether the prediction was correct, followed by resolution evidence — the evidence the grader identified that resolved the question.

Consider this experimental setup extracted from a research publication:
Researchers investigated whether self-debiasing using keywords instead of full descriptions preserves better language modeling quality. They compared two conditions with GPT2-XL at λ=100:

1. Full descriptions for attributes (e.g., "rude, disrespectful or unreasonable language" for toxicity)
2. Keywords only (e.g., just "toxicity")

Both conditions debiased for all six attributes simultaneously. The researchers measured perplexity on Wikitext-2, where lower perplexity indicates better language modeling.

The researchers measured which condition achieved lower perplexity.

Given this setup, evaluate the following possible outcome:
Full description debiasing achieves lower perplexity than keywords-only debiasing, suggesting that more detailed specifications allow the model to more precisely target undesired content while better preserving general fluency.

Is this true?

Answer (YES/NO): NO